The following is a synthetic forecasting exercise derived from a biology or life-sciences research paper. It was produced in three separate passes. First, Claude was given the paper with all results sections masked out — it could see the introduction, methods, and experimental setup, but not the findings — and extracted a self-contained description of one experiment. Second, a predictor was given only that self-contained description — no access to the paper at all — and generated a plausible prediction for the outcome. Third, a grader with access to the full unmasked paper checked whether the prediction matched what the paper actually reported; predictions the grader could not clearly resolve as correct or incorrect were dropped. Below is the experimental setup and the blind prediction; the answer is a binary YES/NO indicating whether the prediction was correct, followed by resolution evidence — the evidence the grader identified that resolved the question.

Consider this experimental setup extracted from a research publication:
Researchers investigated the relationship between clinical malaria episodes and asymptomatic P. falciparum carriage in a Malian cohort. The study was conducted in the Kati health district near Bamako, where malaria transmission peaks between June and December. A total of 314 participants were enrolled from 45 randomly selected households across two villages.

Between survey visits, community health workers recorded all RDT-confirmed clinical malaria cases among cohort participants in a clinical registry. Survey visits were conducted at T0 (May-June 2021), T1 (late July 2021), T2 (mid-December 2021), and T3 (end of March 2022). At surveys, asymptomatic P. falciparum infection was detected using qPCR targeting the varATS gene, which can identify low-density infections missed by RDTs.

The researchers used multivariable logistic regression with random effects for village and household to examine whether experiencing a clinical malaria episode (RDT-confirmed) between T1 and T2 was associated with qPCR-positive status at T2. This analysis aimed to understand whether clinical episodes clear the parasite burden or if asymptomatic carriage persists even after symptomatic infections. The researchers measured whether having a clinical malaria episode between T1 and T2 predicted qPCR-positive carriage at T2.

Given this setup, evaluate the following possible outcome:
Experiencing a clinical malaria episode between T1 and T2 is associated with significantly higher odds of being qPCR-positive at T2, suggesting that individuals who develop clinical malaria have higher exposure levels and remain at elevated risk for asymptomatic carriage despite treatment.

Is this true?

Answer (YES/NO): NO